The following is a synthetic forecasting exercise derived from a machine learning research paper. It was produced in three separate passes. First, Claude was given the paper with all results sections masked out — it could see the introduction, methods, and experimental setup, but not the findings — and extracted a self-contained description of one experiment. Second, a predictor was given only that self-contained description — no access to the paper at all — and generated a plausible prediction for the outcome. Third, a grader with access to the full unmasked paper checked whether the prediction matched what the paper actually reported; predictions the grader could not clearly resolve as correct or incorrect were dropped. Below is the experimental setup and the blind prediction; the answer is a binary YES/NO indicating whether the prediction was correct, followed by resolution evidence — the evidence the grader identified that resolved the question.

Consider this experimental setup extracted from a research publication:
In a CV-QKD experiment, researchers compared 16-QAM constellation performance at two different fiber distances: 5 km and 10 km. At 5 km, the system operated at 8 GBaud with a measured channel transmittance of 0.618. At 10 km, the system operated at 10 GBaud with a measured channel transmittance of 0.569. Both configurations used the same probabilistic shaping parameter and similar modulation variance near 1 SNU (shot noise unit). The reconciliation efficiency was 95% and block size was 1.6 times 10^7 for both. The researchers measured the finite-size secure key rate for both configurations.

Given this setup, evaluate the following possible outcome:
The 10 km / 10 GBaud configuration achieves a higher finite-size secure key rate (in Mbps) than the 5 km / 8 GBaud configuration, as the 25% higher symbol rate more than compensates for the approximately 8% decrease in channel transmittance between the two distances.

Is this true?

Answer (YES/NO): YES